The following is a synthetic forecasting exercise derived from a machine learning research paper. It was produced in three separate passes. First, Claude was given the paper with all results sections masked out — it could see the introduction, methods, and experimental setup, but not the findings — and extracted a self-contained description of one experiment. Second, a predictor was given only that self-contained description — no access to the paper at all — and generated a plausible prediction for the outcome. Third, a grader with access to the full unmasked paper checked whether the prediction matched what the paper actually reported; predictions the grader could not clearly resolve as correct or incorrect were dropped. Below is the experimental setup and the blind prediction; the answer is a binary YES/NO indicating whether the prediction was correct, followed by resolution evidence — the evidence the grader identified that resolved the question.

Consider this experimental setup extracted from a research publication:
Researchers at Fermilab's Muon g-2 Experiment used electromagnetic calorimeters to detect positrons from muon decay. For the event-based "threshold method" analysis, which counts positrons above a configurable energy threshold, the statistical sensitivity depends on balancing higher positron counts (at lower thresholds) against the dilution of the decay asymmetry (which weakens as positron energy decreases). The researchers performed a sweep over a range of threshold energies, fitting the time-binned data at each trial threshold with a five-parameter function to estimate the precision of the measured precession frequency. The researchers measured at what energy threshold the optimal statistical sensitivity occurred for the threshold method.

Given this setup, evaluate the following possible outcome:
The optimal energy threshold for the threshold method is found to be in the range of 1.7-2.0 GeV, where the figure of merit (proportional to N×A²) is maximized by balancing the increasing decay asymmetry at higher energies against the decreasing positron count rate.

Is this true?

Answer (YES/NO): YES